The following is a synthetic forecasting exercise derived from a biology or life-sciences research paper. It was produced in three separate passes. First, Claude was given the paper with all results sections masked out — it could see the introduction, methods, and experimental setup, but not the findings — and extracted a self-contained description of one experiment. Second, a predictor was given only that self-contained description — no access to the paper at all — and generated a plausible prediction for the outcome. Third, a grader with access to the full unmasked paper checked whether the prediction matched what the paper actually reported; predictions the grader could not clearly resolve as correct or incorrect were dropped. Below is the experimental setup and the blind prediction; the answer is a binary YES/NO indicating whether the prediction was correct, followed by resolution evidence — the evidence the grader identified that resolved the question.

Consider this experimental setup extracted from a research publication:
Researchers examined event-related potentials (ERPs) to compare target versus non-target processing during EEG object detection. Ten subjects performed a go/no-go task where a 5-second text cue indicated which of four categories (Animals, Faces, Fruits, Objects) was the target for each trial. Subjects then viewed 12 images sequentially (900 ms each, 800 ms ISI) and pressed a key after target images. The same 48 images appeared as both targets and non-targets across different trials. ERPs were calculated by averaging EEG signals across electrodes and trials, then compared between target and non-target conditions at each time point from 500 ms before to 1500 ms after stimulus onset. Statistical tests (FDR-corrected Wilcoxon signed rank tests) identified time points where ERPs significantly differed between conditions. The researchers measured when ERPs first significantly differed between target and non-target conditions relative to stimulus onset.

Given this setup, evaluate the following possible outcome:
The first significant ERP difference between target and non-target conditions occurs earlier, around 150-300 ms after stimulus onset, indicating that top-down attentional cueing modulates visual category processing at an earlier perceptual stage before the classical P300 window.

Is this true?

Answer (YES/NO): NO